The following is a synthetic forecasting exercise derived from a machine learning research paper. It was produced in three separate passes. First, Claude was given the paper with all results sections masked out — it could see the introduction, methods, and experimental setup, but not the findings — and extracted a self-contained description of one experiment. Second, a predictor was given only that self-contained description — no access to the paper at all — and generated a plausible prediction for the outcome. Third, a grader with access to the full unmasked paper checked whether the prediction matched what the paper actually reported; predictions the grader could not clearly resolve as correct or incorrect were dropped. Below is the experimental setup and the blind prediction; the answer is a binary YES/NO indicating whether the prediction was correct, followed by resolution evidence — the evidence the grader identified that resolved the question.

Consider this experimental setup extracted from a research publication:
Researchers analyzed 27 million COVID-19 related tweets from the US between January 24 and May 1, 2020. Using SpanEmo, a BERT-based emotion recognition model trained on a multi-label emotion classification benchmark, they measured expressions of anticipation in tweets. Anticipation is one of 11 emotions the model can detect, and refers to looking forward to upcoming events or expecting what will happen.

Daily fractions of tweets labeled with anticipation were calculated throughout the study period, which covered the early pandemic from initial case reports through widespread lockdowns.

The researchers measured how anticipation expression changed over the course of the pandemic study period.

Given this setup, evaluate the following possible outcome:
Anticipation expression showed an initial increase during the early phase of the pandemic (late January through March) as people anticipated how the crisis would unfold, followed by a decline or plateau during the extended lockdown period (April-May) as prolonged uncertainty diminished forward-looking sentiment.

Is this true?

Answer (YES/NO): NO